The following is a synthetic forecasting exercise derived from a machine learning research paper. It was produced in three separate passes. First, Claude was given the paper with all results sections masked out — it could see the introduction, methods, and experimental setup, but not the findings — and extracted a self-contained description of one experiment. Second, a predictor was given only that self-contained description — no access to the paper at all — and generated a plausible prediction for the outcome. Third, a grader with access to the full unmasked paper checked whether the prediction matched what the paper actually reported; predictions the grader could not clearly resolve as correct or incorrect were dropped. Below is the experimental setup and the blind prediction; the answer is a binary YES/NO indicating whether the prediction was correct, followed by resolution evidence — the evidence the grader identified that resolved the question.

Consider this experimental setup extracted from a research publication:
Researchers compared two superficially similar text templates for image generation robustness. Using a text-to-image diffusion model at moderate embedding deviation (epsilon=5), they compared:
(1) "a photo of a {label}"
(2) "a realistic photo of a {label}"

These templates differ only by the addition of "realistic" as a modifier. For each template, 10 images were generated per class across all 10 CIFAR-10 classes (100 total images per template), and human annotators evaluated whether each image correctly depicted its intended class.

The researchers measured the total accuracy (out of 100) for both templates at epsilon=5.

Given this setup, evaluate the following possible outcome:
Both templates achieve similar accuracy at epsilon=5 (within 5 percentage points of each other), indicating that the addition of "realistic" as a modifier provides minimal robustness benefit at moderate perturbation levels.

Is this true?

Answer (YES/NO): NO